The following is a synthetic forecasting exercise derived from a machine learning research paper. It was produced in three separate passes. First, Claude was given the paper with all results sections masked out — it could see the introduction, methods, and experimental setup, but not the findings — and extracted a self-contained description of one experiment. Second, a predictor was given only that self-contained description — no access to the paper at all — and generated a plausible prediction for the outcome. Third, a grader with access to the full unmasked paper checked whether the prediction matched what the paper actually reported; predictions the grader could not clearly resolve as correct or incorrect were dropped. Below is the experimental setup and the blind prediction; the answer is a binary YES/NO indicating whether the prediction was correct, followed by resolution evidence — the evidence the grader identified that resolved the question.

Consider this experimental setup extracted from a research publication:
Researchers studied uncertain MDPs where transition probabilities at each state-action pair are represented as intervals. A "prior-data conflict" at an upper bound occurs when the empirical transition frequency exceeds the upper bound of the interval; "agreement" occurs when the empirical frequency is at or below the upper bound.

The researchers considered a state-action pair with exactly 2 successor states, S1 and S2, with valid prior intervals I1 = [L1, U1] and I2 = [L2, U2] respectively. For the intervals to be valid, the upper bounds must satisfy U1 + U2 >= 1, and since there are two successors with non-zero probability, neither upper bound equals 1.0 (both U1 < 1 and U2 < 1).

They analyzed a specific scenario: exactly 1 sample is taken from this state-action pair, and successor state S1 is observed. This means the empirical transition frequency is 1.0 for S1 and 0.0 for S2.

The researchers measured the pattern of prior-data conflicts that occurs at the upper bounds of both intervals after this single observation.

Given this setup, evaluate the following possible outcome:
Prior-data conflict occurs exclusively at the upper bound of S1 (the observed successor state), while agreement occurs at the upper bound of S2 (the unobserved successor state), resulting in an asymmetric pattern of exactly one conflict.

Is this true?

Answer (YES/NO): YES